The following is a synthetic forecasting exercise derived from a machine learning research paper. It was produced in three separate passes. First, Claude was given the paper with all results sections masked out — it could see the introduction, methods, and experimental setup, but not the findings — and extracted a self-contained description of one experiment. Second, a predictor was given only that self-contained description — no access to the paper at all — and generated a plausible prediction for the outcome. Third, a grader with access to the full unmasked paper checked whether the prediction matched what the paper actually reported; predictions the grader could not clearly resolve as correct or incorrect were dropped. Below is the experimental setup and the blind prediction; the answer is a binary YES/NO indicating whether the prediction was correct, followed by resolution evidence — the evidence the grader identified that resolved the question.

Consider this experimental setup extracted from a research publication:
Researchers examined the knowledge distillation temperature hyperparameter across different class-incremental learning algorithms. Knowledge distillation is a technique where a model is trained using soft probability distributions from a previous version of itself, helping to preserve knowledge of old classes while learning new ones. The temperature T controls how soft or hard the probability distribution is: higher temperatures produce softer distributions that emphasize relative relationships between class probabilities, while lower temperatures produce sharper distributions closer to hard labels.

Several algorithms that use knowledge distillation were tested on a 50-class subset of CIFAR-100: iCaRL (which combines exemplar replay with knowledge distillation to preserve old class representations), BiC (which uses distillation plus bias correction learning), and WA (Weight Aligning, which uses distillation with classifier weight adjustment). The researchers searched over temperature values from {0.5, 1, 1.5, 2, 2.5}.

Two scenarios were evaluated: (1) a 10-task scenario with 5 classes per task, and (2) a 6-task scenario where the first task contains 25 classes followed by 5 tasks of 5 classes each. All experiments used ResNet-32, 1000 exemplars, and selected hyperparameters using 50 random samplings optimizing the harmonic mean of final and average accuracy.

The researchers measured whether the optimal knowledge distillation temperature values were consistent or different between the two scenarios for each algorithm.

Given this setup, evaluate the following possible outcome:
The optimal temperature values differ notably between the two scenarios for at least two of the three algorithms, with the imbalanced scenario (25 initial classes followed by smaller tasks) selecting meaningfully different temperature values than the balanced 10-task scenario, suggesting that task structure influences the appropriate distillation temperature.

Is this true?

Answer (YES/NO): YES